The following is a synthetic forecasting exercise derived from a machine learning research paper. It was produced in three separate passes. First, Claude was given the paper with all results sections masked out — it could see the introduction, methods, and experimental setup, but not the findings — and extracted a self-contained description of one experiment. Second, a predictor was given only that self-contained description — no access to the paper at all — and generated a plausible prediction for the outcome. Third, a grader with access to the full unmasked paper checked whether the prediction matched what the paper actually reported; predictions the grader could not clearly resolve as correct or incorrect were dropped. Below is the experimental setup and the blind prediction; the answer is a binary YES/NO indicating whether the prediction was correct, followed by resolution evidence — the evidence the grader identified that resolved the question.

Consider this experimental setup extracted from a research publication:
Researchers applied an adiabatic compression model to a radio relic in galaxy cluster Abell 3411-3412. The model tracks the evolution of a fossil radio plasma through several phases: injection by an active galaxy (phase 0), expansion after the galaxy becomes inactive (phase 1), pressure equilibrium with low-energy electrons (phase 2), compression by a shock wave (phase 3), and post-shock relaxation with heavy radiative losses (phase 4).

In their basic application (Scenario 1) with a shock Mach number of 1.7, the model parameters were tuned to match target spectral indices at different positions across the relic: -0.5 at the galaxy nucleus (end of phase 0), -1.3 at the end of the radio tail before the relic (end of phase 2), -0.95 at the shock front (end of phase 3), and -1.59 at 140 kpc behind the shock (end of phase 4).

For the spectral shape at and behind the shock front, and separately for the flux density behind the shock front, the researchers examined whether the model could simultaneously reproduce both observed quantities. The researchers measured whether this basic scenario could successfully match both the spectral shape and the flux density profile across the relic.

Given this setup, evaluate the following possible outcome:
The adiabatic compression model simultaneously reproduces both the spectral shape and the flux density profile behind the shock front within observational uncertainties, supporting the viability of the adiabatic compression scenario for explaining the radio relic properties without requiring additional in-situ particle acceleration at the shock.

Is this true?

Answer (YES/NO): NO